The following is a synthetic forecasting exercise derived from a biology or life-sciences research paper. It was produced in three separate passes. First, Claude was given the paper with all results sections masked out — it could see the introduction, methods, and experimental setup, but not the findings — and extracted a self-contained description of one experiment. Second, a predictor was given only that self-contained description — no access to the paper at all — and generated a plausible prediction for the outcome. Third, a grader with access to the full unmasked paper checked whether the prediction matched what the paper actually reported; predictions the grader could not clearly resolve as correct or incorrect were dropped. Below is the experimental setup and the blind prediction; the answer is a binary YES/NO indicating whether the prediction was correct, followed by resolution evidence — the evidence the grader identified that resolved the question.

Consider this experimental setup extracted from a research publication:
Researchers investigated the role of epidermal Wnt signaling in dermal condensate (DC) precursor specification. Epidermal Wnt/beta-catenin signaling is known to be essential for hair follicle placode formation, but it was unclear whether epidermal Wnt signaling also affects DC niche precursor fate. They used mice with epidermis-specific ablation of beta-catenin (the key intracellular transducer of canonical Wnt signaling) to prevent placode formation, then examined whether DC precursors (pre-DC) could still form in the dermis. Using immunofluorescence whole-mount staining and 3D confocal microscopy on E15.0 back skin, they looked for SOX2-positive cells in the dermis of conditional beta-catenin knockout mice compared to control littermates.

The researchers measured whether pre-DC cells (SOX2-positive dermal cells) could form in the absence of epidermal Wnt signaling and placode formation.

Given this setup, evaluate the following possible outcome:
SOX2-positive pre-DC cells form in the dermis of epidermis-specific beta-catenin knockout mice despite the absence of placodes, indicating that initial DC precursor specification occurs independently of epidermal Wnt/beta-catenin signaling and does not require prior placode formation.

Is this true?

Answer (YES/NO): NO